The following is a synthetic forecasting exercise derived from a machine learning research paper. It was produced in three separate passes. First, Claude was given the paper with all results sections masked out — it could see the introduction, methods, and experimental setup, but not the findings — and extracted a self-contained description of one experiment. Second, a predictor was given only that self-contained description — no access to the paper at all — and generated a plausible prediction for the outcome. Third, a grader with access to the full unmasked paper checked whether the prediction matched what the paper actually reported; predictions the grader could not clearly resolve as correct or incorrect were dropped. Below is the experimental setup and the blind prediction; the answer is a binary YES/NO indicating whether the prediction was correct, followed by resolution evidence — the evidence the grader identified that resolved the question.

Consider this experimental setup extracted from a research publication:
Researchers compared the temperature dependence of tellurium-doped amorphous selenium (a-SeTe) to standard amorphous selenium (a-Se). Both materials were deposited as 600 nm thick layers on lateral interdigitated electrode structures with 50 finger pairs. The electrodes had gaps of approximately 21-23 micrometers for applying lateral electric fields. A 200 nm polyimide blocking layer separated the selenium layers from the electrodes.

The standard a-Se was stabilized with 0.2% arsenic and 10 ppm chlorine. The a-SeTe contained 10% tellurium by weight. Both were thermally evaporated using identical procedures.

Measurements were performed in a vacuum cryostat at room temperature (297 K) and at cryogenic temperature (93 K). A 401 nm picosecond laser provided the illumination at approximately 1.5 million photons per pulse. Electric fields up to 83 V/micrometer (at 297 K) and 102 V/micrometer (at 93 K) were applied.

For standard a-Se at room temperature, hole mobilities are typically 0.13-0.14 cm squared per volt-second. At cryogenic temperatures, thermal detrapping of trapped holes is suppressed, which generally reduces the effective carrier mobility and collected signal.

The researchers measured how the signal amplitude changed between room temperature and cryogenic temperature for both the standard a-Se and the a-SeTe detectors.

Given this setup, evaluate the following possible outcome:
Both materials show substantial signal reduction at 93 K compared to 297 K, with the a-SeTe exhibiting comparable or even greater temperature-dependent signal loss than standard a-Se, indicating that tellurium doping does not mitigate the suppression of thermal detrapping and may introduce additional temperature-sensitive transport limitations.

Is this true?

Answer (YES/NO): YES